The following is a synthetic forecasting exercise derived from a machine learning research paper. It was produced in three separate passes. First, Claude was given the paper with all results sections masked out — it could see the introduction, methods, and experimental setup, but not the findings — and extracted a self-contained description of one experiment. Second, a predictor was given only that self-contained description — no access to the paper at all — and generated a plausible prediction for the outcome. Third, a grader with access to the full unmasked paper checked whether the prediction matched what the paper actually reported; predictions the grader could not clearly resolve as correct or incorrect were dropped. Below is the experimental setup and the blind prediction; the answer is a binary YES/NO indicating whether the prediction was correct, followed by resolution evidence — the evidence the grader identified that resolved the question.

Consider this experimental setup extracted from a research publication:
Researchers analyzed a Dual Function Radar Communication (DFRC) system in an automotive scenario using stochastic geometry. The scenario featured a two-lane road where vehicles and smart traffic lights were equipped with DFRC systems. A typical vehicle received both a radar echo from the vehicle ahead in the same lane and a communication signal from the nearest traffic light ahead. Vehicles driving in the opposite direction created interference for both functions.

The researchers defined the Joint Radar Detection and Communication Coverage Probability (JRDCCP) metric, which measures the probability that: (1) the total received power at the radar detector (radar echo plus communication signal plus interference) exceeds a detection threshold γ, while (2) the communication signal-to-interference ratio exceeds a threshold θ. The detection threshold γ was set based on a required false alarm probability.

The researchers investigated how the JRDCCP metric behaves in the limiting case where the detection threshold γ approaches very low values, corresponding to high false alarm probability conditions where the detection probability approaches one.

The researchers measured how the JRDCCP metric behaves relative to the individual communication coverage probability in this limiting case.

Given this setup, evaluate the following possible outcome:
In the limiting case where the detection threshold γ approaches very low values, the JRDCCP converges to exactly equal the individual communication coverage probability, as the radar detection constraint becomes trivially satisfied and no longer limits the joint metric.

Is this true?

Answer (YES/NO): YES